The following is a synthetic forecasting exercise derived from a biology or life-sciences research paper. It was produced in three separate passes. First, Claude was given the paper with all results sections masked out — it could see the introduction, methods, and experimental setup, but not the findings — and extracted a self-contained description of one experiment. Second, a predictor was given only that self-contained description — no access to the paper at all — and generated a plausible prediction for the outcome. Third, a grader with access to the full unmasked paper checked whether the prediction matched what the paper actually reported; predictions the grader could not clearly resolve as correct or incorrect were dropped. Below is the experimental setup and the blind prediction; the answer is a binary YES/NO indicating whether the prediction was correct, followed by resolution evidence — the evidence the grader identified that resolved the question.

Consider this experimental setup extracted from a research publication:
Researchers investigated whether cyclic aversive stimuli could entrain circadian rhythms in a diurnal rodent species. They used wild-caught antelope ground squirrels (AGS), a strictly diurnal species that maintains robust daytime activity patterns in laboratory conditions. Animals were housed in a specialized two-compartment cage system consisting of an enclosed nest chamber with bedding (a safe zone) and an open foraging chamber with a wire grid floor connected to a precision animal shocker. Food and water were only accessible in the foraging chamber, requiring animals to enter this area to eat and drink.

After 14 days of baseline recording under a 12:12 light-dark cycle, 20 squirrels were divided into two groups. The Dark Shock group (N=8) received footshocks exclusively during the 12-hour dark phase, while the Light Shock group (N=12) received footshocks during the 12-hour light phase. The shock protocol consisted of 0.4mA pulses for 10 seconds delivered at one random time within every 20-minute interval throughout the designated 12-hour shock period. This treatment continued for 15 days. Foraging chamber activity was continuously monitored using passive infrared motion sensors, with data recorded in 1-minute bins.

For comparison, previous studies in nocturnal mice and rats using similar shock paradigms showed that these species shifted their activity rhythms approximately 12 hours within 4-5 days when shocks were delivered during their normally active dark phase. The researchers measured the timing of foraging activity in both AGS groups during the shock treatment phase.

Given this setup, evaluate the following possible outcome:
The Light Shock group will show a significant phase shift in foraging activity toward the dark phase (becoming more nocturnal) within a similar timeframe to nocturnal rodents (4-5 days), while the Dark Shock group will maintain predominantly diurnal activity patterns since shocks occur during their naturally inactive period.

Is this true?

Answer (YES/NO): NO